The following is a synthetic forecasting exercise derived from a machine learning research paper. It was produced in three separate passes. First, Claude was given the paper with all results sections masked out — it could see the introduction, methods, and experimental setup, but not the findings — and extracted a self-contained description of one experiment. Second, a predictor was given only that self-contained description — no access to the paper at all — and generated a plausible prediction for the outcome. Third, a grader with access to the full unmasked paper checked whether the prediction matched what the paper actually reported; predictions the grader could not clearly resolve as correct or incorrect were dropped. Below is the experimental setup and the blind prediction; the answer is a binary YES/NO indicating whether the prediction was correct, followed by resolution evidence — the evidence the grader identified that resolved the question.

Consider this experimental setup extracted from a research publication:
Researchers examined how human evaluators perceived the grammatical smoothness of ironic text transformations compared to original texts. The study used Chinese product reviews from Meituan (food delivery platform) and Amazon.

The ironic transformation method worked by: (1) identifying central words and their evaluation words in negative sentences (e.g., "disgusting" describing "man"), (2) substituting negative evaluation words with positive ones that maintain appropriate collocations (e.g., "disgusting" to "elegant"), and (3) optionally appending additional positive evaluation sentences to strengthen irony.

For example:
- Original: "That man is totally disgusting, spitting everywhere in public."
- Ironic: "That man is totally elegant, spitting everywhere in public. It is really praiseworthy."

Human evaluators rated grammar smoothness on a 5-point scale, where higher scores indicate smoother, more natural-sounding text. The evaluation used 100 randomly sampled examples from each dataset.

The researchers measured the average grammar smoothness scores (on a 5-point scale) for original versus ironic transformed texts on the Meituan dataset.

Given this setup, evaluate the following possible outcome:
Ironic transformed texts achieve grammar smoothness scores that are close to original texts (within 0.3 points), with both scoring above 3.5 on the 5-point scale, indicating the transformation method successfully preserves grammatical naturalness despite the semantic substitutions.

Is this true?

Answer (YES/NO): NO